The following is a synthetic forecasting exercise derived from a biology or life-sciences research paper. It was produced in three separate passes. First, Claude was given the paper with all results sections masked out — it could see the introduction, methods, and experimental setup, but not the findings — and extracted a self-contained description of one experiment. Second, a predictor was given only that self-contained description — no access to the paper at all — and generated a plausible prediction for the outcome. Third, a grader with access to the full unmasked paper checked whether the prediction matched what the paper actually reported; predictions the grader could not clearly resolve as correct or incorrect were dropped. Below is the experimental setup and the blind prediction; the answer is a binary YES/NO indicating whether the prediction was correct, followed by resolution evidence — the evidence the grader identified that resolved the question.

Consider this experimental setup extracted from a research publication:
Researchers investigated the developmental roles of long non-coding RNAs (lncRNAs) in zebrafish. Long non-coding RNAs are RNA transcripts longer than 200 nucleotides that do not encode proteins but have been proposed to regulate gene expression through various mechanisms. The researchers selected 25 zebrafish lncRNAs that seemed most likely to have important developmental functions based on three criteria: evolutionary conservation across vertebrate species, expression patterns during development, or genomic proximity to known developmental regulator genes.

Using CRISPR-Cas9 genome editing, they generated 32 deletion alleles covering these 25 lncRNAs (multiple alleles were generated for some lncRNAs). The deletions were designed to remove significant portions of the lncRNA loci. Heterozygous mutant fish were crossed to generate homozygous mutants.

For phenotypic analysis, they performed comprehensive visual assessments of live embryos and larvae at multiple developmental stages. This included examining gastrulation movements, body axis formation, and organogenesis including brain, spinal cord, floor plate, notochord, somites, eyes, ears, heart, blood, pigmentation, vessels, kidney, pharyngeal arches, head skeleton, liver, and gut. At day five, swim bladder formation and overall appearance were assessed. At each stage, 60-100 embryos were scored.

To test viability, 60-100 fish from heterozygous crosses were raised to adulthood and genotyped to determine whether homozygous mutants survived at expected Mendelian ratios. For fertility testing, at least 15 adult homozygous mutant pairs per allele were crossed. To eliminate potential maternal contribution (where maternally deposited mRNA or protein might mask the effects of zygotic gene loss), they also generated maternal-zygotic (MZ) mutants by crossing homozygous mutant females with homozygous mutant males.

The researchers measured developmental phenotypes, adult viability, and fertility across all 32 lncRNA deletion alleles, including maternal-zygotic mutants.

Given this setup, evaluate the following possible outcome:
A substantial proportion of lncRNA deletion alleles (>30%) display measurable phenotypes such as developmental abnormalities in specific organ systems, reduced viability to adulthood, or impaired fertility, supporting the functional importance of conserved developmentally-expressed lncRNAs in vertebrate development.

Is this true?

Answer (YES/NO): NO